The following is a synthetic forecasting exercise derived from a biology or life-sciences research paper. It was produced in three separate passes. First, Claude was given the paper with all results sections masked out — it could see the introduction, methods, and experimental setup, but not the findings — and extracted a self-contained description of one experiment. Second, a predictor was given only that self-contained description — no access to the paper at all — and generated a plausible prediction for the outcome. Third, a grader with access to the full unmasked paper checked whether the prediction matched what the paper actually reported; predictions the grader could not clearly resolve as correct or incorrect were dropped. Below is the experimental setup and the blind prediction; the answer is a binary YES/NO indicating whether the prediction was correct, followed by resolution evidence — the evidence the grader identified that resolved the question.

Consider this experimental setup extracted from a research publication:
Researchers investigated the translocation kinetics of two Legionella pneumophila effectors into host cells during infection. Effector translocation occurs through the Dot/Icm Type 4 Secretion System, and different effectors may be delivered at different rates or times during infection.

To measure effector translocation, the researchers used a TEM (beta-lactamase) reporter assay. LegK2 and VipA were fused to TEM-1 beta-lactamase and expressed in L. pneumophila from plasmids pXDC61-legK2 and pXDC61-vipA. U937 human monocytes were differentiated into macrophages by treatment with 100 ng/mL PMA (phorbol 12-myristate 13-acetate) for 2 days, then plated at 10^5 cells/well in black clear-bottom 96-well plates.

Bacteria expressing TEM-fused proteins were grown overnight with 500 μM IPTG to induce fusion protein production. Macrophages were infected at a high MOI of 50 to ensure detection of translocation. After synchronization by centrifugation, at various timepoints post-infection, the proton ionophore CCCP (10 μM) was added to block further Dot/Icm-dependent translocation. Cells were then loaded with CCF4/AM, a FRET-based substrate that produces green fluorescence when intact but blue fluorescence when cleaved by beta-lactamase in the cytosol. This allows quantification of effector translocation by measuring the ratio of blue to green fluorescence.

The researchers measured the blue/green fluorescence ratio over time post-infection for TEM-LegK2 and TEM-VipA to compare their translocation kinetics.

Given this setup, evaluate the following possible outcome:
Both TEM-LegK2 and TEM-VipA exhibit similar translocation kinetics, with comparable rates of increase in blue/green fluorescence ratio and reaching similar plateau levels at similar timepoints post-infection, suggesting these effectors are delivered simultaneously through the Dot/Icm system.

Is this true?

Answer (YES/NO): YES